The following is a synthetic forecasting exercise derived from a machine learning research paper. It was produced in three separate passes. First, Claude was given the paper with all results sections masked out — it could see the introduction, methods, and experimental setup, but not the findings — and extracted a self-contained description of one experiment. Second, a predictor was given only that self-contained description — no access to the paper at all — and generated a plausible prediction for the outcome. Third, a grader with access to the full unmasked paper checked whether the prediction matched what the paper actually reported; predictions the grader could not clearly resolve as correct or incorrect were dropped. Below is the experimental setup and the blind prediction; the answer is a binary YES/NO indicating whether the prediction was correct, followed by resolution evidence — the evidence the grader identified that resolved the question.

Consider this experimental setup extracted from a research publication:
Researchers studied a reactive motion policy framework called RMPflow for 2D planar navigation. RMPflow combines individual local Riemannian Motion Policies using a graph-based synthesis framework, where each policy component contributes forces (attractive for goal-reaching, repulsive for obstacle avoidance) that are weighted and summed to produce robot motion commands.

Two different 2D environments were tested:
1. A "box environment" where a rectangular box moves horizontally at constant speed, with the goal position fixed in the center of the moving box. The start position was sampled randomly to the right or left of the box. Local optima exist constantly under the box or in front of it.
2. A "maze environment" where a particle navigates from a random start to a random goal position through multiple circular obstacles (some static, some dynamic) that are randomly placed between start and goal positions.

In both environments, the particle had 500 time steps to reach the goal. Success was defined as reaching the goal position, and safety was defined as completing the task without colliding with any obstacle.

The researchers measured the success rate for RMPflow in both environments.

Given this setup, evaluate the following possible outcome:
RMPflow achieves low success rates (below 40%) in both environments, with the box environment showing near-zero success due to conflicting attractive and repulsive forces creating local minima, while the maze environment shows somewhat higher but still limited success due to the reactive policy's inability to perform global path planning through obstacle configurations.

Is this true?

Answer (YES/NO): NO